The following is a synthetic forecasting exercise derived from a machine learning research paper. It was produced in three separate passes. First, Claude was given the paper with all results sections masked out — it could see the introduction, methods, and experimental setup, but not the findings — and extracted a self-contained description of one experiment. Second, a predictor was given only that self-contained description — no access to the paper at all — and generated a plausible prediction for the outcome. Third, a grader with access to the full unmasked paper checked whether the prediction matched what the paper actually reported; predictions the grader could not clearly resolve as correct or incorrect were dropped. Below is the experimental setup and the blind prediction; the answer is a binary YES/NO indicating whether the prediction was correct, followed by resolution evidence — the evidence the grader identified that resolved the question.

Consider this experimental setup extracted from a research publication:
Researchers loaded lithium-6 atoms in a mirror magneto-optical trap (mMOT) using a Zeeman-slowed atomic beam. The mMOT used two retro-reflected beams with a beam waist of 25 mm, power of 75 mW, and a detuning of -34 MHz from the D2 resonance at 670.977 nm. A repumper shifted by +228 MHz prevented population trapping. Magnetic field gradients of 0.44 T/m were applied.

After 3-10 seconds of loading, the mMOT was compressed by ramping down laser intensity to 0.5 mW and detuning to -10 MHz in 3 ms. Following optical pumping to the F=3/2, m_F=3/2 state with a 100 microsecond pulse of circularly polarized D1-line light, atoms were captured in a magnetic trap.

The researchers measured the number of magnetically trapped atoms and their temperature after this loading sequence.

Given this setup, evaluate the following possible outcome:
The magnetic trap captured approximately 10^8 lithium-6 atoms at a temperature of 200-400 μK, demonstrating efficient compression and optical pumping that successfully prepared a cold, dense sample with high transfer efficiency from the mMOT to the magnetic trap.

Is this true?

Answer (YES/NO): YES